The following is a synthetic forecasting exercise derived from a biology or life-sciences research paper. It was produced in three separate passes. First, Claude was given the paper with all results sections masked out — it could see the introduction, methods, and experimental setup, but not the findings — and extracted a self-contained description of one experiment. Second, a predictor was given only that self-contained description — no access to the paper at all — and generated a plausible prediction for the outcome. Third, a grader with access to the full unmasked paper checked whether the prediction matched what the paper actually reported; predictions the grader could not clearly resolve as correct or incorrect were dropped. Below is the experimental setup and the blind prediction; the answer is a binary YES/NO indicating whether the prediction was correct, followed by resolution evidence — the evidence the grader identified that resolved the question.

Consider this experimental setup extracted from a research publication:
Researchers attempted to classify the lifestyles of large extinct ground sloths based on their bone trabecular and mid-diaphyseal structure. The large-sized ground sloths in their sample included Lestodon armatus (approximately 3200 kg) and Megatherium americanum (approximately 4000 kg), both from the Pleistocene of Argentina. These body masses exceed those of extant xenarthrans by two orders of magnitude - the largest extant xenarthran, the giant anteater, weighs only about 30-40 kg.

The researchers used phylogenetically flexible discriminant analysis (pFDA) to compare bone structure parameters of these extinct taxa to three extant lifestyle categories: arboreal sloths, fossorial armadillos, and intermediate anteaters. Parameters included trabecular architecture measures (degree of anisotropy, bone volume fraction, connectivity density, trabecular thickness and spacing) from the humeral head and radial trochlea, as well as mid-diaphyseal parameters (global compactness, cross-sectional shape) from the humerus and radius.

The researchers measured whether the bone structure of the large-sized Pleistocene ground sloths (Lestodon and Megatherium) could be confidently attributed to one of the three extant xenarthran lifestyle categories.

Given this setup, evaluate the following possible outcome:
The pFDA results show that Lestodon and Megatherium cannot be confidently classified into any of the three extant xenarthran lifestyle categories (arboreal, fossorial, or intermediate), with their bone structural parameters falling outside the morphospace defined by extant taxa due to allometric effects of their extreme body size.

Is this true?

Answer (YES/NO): NO